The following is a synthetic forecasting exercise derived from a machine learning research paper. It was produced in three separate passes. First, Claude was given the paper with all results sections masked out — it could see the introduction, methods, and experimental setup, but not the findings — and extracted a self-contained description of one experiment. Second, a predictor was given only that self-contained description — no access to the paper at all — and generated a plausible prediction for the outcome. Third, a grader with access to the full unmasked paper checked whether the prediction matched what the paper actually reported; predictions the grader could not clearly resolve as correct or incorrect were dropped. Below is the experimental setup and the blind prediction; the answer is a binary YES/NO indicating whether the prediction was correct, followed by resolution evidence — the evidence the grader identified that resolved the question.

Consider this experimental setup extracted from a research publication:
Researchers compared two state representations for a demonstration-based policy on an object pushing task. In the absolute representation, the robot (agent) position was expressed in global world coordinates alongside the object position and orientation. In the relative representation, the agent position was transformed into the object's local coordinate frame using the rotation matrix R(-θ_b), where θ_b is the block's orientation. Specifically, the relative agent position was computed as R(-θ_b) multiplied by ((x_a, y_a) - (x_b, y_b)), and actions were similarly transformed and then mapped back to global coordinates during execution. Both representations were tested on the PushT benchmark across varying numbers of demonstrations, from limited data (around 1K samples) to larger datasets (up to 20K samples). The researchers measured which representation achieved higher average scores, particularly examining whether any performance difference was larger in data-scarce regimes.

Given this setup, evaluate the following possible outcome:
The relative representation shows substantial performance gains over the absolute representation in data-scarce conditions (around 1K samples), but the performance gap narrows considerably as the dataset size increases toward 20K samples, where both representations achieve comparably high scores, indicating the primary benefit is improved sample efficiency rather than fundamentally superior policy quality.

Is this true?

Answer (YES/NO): NO